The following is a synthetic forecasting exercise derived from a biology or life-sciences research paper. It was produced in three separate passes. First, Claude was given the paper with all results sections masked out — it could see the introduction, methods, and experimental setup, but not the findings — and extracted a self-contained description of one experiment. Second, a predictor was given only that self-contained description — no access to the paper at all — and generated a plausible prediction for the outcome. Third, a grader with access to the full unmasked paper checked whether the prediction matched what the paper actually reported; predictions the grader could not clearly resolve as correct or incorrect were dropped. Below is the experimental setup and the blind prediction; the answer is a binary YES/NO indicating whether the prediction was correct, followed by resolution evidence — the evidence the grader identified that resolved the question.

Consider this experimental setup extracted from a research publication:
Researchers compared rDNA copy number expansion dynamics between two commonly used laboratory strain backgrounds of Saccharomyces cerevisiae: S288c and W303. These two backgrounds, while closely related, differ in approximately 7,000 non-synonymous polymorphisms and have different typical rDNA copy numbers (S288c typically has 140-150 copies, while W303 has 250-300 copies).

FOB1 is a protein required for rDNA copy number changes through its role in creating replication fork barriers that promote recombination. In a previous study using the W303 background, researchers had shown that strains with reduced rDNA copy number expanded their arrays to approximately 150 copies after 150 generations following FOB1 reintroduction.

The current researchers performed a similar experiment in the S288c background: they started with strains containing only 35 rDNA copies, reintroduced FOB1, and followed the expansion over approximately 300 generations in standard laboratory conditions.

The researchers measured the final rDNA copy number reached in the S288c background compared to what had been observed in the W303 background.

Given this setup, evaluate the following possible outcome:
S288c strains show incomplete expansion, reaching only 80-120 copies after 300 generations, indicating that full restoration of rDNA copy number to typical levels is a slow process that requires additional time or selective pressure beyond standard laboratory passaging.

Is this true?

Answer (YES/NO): YES